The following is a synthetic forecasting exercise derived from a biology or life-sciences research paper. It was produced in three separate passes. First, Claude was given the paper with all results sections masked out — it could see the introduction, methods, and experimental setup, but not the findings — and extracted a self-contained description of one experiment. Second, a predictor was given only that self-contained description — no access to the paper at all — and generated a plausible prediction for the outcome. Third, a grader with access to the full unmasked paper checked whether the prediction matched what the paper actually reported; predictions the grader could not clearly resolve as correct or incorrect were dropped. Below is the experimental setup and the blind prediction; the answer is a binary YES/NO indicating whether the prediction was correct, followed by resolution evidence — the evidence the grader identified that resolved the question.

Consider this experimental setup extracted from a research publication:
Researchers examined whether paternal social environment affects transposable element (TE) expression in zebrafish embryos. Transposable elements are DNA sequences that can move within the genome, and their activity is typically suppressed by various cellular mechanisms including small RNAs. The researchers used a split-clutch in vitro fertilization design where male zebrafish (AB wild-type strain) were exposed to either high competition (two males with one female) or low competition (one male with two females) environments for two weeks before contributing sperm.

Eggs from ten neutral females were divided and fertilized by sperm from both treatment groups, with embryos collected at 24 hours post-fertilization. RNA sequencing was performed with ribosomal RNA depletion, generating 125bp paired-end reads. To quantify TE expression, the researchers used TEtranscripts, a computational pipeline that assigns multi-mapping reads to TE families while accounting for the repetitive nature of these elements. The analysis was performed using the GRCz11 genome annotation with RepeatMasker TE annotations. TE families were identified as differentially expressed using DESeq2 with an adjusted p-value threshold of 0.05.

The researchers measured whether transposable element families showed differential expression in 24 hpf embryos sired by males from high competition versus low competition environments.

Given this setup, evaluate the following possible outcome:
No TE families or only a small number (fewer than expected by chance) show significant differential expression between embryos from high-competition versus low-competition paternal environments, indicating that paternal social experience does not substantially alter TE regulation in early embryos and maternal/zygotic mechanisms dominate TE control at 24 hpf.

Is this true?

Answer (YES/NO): NO